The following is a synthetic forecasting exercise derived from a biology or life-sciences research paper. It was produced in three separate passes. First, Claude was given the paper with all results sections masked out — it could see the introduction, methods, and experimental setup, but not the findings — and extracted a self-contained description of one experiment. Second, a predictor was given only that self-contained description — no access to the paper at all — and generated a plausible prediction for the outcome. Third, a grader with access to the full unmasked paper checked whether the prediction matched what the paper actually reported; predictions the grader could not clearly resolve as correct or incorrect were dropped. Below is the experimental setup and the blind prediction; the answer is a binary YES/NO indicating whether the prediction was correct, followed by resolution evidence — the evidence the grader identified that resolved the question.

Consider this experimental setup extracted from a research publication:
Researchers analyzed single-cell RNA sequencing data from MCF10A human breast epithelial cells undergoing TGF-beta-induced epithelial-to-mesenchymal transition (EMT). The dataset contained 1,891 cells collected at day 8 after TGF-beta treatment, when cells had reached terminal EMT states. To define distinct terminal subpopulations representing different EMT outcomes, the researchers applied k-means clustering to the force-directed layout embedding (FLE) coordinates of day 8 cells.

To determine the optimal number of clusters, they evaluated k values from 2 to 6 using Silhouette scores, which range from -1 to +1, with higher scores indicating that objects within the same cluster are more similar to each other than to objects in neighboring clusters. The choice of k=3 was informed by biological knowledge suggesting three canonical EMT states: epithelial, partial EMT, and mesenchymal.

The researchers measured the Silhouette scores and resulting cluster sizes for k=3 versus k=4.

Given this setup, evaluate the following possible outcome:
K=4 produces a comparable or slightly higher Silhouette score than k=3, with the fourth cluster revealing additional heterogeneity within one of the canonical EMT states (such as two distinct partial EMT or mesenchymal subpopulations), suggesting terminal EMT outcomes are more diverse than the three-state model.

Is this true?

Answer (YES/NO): NO